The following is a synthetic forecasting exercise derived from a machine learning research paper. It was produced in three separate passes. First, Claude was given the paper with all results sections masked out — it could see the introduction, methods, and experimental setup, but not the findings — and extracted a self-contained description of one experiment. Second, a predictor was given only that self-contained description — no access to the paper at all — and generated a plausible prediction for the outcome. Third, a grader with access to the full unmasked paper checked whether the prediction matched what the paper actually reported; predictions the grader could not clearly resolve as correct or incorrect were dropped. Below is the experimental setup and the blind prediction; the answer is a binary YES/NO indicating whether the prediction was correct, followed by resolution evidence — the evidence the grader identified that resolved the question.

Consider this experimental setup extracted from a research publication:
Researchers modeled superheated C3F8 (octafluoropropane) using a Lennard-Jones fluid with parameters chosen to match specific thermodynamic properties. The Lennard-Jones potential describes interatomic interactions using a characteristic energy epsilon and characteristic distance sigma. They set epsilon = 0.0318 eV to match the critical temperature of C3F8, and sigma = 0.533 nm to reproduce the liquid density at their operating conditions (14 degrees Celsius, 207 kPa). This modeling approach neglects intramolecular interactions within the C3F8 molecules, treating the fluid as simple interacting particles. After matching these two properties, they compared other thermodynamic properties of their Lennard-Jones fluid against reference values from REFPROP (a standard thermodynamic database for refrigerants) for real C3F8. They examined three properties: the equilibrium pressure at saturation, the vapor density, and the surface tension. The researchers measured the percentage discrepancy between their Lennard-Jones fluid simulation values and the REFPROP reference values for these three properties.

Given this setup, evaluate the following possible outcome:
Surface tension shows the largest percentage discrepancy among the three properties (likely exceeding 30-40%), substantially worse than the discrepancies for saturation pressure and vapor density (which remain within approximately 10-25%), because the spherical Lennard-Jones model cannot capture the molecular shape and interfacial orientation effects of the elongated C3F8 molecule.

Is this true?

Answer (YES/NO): NO